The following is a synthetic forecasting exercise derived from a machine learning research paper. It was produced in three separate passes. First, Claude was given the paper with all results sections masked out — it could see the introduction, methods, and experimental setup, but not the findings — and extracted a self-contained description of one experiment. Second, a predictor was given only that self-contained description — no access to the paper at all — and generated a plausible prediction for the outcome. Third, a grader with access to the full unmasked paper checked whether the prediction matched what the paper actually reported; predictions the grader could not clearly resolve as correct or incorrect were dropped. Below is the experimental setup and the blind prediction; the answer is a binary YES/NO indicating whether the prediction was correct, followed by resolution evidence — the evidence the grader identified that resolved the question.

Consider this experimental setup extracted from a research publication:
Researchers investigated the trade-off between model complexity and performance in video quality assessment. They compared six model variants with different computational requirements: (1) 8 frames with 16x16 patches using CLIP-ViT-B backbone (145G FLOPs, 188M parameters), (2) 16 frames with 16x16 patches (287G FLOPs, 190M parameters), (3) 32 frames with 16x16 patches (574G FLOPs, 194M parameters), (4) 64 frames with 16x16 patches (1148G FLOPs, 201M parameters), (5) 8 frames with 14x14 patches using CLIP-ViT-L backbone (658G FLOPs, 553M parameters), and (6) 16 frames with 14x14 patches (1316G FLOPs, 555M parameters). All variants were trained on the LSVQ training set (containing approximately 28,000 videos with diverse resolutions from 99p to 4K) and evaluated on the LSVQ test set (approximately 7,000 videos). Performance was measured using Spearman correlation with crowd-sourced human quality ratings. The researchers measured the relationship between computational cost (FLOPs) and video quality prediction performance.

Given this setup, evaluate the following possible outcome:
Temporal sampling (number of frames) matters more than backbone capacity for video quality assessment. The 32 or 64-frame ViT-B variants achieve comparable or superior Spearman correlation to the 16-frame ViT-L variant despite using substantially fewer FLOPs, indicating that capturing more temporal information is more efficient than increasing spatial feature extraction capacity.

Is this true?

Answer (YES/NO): NO